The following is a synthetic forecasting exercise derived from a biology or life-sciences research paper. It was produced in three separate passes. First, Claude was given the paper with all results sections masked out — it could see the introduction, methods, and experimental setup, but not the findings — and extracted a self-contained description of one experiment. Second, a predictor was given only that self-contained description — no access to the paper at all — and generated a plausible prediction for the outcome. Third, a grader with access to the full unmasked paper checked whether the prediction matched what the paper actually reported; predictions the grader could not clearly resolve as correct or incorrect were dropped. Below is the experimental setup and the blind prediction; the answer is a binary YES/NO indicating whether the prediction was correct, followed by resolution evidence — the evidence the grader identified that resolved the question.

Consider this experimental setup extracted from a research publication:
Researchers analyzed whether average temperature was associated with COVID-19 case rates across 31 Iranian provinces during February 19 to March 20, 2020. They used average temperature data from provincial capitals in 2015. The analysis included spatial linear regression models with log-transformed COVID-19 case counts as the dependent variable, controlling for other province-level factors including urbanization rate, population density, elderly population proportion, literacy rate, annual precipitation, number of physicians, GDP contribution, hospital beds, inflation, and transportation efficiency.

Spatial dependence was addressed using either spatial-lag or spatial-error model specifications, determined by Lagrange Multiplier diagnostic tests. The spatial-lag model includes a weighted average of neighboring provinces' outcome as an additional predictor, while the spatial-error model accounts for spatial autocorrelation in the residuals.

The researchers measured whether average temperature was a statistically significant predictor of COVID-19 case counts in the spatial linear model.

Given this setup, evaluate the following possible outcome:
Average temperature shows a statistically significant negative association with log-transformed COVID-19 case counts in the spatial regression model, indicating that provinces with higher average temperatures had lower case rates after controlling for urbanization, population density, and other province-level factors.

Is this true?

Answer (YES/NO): NO